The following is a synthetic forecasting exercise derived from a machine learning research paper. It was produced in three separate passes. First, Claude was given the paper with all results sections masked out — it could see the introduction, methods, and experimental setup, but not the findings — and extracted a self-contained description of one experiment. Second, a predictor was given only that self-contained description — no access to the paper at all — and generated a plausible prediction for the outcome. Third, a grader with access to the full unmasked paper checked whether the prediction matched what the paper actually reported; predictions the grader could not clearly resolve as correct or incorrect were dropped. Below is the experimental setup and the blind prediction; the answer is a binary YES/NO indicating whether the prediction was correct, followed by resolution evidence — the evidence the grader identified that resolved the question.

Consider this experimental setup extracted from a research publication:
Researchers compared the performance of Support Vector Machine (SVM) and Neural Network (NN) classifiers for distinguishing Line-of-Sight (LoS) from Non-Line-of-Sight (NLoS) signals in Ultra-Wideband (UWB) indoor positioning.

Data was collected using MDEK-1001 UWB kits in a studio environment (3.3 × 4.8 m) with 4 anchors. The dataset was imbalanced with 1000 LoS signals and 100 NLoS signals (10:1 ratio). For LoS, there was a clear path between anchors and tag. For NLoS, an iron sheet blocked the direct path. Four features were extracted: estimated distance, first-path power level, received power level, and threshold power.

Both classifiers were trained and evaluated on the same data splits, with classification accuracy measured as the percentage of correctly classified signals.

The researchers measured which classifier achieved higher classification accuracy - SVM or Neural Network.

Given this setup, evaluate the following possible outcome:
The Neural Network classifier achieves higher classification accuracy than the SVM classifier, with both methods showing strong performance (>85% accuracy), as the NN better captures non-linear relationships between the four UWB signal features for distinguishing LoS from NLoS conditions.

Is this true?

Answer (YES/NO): YES